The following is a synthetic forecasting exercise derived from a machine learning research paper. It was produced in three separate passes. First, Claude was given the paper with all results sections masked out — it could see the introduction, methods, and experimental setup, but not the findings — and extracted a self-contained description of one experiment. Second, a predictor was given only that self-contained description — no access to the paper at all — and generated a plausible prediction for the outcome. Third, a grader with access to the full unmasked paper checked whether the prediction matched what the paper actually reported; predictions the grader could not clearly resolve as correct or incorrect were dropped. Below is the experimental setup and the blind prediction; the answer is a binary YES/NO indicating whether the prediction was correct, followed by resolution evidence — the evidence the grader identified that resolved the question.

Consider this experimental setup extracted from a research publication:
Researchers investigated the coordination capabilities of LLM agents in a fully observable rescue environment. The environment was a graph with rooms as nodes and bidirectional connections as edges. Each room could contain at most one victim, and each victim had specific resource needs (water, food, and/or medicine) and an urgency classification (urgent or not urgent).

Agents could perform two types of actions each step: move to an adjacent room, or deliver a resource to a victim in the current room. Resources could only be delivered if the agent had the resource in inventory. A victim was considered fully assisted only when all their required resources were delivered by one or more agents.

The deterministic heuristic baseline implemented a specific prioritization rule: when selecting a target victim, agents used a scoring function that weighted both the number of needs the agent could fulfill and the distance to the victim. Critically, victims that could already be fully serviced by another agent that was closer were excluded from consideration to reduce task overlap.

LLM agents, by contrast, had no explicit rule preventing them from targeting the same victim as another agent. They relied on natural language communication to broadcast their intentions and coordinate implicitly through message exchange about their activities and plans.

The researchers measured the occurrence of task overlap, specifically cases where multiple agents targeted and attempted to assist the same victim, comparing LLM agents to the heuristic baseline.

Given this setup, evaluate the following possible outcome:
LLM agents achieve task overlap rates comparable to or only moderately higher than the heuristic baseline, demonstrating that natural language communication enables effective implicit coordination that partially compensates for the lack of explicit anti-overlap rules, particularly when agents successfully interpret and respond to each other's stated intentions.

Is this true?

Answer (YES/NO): NO